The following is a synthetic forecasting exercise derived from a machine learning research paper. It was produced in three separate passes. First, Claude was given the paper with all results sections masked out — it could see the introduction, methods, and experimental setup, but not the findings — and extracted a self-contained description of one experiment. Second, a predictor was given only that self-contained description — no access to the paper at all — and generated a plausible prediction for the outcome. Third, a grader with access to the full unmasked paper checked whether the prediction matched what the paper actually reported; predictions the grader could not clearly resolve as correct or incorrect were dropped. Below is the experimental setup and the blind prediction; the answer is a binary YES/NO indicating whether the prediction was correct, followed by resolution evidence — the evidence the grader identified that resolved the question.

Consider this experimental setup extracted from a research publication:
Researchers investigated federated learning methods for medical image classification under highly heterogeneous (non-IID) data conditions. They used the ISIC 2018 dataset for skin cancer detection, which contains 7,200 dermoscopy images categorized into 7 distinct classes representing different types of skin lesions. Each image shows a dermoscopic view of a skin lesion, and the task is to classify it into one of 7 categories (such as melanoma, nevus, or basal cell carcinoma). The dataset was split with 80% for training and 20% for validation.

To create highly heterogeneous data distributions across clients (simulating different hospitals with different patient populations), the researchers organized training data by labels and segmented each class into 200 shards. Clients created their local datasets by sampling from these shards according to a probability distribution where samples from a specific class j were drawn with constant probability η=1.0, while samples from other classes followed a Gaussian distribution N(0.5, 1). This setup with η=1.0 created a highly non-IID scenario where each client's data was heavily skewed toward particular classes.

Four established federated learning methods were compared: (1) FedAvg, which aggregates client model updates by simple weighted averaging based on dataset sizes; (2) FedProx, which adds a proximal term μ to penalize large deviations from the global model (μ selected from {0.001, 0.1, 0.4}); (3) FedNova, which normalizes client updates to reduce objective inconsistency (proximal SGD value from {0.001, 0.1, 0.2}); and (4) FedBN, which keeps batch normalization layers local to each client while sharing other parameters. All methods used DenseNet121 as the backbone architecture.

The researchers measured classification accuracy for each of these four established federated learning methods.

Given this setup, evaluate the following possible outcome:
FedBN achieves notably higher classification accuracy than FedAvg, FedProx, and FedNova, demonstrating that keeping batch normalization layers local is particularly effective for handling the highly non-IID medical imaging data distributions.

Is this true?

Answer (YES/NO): NO